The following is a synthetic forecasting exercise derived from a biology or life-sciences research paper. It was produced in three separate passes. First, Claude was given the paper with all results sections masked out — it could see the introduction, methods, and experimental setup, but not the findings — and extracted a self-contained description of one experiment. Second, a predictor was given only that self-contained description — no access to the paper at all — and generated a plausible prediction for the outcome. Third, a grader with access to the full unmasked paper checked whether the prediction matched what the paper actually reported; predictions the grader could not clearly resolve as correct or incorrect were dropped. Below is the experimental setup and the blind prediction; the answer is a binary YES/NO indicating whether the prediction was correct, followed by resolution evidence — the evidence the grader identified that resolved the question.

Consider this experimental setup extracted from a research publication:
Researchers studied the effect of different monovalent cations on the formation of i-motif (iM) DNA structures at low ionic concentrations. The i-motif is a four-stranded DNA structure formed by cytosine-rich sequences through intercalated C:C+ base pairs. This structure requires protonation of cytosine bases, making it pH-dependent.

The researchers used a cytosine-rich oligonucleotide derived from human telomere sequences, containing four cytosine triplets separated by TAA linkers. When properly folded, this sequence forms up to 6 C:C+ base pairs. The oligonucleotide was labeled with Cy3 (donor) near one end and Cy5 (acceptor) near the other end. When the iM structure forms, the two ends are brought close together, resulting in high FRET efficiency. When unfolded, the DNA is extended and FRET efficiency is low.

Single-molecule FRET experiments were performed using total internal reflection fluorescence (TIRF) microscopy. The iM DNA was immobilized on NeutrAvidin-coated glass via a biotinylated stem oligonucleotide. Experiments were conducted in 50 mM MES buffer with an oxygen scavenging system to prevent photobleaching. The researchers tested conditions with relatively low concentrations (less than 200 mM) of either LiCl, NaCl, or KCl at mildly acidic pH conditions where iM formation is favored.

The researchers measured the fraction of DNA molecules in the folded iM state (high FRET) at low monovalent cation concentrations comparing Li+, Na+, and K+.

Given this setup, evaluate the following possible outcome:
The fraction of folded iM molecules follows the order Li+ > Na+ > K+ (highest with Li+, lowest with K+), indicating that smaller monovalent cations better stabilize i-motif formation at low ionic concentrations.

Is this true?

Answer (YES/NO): YES